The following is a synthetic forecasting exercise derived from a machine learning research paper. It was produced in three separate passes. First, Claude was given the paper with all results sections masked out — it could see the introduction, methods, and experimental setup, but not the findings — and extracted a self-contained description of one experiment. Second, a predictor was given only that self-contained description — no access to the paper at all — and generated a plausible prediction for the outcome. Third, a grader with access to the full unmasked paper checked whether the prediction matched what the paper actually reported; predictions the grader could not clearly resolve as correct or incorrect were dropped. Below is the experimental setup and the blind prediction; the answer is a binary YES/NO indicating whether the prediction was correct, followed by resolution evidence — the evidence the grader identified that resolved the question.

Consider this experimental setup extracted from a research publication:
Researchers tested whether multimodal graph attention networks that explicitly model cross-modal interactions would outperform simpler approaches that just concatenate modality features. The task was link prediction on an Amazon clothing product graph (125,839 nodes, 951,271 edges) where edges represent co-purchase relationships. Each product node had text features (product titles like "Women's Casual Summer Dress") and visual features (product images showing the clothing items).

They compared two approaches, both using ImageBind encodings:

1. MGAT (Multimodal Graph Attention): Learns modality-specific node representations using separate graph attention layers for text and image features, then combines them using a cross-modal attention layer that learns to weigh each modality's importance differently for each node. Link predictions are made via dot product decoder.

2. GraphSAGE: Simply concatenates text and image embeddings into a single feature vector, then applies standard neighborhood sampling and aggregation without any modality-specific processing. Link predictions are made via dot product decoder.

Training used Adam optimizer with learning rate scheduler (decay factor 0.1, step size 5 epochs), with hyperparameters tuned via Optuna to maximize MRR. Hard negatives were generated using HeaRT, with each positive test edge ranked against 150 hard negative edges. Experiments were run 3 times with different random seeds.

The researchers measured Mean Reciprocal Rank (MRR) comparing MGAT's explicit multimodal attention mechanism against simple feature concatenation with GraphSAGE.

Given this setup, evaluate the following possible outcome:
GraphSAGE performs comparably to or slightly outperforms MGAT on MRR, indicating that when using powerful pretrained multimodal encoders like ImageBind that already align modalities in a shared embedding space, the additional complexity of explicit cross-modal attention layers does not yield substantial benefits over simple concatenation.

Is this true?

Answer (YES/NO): NO